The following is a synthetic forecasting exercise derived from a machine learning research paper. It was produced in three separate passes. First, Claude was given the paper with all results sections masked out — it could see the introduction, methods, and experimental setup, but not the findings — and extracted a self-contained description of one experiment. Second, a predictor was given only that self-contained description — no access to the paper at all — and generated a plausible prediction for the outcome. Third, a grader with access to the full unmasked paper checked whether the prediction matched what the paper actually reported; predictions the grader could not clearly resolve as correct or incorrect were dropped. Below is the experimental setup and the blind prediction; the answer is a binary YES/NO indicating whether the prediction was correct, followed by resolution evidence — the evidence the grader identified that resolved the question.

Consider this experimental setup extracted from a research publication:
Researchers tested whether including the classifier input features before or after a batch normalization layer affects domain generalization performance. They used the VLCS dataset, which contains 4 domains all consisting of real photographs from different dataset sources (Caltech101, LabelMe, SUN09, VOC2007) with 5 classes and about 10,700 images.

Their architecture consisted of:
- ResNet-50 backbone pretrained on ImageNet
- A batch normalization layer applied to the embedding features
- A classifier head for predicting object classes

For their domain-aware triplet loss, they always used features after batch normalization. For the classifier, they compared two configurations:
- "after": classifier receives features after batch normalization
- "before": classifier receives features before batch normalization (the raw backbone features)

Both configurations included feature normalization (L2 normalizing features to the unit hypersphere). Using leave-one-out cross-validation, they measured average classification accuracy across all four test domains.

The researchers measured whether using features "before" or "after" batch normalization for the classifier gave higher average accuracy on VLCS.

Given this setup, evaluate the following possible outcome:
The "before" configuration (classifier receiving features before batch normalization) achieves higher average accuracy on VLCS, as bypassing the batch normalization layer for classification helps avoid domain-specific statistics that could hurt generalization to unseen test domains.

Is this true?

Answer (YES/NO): YES